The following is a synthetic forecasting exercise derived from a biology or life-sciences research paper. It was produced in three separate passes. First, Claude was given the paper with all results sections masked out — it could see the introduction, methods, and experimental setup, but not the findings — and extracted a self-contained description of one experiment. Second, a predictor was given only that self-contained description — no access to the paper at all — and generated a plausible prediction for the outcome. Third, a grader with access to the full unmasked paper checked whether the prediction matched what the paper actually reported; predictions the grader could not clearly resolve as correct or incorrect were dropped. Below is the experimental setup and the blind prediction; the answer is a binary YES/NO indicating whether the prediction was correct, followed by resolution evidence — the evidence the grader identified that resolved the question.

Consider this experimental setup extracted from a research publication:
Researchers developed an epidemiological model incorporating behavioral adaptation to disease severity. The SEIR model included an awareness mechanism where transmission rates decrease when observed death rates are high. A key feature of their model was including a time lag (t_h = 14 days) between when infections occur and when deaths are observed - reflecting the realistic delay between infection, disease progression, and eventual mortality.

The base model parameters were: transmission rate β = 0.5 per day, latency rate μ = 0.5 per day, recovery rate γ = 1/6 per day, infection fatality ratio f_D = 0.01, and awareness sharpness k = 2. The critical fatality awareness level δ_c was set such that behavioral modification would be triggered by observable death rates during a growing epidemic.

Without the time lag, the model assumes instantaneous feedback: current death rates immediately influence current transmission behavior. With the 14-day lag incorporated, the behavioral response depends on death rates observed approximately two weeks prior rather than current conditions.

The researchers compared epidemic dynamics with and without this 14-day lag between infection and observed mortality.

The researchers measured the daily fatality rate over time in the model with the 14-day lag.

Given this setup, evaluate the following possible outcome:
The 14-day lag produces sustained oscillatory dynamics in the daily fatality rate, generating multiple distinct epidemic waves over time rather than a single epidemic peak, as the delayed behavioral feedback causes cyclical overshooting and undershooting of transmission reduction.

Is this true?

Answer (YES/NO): YES